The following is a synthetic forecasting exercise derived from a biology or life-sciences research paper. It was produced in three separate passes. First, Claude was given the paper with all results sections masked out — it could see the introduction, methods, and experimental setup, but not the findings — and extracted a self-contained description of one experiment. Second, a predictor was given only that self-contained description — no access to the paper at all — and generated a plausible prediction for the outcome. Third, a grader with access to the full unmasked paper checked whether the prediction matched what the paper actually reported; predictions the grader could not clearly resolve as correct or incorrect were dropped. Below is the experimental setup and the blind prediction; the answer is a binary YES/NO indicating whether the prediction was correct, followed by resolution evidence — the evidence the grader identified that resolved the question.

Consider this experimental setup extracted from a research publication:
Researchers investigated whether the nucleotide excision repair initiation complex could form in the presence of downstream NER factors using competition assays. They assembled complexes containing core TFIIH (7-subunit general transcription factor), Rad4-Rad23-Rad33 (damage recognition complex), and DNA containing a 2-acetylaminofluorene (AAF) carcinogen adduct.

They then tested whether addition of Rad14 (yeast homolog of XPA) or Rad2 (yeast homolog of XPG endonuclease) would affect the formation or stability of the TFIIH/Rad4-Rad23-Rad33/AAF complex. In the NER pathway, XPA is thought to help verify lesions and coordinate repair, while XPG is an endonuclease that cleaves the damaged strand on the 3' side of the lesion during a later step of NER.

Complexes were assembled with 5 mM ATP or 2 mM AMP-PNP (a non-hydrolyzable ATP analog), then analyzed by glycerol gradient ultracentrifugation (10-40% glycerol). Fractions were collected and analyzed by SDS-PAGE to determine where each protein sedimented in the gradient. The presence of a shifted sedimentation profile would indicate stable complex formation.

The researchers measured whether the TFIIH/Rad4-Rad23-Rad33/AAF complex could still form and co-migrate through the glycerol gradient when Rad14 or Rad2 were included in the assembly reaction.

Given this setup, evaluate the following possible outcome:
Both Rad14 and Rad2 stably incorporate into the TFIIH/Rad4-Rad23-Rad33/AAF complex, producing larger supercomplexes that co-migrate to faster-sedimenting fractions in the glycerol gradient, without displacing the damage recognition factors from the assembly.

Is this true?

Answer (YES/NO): NO